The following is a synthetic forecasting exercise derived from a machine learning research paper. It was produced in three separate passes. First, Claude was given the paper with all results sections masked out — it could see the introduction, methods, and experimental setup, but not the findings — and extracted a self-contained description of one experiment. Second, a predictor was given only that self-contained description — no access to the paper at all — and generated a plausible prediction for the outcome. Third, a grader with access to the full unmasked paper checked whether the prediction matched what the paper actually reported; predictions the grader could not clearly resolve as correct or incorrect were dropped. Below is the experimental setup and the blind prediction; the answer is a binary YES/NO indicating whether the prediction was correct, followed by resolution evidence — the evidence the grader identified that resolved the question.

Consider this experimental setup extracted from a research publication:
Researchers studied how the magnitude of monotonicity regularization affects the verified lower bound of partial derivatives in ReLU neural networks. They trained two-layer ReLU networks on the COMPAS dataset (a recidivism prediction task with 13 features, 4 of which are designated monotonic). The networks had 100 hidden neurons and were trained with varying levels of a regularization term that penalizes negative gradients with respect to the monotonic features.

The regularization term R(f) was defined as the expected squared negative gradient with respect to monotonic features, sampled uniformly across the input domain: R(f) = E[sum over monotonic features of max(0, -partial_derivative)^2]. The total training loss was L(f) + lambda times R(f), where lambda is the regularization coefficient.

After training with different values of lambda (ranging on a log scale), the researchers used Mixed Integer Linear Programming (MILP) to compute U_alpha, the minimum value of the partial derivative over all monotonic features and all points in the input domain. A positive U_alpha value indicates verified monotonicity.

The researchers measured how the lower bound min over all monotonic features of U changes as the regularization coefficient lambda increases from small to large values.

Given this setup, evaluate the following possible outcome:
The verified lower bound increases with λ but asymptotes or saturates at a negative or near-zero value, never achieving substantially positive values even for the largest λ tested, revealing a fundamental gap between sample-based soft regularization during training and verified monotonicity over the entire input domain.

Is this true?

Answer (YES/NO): NO